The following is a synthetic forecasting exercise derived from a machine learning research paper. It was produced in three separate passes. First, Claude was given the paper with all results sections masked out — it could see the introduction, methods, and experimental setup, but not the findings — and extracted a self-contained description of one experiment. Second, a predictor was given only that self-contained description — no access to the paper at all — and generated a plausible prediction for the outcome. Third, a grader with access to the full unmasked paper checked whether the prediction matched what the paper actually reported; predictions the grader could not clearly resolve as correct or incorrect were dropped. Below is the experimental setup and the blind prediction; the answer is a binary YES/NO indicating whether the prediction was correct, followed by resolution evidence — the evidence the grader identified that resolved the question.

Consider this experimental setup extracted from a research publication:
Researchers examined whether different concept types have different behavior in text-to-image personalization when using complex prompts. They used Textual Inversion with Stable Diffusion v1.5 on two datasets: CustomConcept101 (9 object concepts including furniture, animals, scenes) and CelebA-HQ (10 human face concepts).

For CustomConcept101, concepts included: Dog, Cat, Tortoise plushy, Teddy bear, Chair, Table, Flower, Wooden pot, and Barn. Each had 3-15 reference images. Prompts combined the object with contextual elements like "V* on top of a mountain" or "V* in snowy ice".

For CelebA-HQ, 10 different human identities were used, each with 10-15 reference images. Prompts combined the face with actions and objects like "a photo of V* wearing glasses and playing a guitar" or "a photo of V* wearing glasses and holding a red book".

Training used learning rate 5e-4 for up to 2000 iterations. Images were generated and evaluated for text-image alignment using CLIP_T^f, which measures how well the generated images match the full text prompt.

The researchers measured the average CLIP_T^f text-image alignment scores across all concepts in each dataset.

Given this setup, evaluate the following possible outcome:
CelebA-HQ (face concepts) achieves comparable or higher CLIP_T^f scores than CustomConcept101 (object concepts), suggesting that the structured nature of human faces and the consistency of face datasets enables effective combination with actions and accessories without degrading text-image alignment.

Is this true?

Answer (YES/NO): NO